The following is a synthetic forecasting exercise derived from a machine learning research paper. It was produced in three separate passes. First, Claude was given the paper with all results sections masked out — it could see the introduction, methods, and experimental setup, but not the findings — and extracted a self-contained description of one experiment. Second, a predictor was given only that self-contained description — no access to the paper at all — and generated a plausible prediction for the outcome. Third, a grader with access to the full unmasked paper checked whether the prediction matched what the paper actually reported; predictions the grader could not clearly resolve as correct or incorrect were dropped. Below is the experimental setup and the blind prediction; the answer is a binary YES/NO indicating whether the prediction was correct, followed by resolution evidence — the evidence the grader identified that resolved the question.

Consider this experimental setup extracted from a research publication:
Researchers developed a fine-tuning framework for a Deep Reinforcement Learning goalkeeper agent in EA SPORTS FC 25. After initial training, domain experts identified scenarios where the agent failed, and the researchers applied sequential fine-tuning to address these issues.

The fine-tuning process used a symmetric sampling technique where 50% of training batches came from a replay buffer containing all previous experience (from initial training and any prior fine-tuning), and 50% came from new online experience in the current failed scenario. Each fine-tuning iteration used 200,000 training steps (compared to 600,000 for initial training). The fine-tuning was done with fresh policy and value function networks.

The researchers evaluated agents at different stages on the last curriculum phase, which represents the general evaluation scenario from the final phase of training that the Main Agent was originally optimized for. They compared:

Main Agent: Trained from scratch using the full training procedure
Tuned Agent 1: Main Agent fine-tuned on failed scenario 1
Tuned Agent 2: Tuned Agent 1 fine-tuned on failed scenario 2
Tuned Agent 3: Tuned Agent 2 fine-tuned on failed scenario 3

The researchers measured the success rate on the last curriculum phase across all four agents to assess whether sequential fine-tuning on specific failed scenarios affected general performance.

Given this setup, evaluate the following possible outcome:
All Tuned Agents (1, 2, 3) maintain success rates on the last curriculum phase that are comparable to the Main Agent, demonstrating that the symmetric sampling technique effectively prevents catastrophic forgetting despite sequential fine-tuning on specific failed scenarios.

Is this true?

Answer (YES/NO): YES